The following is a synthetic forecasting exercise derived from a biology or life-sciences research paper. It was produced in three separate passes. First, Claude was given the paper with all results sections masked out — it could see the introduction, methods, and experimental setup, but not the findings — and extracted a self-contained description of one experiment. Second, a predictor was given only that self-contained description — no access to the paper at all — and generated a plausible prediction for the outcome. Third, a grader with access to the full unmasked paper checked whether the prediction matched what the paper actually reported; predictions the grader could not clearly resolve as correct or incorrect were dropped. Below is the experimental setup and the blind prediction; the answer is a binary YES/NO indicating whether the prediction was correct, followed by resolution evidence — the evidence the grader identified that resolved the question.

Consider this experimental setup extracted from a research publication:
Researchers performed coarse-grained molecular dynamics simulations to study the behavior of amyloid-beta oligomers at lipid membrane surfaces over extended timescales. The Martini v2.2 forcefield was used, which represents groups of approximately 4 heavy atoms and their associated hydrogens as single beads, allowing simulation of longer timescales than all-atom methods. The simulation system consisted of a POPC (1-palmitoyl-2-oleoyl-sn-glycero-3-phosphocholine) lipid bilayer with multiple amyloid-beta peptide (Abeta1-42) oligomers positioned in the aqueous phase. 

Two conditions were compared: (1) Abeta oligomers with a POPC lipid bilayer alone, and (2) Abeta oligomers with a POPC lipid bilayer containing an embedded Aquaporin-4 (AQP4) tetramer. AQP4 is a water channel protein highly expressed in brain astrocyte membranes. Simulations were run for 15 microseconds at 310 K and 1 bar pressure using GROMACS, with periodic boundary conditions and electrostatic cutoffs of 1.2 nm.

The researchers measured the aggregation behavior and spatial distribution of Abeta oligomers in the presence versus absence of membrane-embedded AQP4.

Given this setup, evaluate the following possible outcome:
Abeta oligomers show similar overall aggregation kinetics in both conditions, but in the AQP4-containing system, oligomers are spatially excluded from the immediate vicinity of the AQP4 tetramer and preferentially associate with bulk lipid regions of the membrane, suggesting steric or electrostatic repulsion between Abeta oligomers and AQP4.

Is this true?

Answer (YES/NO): NO